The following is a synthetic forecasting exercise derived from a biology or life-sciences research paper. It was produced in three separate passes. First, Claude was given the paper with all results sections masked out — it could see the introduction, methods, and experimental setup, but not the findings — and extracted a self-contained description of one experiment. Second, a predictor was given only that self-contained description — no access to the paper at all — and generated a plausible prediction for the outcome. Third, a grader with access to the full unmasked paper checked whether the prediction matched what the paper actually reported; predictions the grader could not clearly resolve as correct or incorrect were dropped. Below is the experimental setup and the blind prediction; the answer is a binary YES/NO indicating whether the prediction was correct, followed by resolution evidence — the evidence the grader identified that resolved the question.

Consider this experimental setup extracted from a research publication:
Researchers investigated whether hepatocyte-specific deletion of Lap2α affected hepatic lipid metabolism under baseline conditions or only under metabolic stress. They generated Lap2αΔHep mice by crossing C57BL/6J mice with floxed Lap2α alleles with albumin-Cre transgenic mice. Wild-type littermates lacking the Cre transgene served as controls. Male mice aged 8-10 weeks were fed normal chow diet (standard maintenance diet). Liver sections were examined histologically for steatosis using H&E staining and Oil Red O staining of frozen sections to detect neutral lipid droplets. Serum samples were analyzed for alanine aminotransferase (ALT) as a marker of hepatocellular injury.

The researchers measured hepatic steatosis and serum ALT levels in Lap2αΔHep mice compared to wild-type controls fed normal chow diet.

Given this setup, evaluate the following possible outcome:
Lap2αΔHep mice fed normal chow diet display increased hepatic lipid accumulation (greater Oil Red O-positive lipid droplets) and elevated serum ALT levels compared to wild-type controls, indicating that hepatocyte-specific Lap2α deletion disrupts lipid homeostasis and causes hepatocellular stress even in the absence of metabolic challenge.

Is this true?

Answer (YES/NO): NO